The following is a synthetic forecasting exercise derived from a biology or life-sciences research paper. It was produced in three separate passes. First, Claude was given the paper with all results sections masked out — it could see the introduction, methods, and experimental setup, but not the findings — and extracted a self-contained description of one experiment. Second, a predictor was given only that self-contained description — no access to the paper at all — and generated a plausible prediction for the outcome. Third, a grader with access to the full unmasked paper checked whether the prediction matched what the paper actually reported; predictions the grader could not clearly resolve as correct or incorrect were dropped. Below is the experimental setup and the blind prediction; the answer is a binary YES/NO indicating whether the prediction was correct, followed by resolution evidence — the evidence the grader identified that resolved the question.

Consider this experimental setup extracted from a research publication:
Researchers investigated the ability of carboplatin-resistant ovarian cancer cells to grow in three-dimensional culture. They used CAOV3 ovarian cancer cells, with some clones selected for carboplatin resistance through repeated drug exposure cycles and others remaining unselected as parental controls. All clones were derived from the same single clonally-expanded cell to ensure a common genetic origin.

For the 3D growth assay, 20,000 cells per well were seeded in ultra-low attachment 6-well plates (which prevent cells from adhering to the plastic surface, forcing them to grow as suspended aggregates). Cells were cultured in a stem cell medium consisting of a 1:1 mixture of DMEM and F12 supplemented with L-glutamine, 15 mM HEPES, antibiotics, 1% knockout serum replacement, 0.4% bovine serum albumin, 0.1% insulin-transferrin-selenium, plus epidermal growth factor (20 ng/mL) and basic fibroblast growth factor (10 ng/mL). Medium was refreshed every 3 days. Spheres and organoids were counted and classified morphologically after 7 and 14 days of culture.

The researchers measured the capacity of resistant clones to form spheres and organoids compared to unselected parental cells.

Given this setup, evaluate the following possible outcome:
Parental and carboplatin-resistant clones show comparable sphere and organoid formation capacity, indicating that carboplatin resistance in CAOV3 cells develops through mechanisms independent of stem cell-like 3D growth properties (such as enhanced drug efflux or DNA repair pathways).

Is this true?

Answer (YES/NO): NO